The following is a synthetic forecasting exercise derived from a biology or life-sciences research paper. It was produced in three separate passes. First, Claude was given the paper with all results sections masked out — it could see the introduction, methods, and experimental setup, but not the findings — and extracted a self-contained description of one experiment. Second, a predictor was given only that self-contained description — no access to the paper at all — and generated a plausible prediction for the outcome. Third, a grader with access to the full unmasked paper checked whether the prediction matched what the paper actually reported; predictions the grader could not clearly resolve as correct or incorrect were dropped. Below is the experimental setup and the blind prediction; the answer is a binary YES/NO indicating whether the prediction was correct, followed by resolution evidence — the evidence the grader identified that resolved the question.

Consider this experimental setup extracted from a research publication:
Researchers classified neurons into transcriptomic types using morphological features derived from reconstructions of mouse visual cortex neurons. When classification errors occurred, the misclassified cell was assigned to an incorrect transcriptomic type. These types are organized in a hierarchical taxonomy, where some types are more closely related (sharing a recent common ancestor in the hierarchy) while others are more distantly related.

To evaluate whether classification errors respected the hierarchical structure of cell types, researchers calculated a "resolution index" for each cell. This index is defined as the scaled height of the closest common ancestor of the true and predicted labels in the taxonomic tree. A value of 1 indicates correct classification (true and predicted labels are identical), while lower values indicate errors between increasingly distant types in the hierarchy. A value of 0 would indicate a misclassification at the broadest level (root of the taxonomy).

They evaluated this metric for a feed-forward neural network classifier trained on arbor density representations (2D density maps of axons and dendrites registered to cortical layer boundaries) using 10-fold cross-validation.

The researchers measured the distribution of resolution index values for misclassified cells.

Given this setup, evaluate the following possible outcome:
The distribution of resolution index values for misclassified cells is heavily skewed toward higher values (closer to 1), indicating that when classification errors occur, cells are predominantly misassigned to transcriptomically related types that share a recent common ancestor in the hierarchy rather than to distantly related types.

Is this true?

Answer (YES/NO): YES